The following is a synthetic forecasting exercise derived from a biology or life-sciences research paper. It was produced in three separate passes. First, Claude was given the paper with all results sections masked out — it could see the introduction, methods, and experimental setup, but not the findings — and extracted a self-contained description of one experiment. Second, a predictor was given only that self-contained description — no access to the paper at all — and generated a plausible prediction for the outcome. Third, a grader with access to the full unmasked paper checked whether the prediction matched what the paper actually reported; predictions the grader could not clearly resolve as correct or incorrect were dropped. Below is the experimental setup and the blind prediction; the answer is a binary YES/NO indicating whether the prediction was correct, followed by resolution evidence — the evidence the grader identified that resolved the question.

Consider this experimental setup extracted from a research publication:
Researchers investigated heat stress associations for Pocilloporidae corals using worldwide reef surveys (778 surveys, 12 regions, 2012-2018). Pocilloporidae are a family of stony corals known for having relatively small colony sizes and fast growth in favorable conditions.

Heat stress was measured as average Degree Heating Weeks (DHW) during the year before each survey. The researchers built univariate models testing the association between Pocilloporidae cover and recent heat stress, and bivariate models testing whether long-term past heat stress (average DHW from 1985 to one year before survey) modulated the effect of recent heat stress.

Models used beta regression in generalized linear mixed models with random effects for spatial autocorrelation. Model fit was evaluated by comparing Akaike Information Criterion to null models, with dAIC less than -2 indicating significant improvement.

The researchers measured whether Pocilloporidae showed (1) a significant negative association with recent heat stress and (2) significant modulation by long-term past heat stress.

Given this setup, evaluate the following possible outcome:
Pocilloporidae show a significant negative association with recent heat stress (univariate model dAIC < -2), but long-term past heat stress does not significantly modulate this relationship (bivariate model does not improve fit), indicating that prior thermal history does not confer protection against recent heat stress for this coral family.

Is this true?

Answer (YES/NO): NO